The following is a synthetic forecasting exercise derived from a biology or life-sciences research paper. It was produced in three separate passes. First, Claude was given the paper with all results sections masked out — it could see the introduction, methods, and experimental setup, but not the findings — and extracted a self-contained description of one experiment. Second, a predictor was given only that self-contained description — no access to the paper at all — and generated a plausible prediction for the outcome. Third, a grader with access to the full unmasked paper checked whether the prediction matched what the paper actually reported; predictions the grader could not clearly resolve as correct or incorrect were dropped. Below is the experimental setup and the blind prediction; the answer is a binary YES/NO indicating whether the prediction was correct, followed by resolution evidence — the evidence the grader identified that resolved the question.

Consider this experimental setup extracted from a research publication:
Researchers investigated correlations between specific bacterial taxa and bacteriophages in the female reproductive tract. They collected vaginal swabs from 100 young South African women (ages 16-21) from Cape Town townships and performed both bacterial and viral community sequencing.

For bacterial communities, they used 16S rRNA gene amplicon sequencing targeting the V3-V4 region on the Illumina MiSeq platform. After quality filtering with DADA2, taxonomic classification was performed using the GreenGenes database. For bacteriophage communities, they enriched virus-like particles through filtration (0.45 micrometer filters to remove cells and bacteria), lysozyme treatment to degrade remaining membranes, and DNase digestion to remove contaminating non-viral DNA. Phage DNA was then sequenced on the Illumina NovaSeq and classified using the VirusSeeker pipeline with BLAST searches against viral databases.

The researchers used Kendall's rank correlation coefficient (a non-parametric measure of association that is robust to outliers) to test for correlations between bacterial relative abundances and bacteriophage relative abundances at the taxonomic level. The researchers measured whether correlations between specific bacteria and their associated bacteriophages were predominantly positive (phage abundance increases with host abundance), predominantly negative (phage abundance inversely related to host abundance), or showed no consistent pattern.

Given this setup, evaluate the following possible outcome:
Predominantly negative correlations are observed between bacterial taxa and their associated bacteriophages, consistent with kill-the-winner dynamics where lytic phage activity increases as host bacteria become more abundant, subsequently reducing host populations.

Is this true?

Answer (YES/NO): NO